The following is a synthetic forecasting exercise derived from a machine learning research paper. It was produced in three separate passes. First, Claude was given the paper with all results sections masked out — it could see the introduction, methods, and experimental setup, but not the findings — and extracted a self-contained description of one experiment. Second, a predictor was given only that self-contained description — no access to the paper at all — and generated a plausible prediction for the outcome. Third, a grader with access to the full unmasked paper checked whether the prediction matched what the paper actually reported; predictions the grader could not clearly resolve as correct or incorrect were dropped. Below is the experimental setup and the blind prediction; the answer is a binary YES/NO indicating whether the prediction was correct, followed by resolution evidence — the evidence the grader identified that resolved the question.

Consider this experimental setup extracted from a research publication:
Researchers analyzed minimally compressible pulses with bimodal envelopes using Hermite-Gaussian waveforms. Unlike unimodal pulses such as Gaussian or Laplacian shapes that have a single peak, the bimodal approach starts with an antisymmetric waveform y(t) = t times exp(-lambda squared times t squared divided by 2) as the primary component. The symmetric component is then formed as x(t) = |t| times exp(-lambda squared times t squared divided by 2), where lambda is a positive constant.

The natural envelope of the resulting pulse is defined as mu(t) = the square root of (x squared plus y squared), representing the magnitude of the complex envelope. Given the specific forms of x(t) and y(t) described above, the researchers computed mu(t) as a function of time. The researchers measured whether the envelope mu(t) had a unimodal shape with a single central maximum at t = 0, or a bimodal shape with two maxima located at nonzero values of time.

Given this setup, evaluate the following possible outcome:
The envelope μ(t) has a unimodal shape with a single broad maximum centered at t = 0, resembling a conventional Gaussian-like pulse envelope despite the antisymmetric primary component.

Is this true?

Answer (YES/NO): NO